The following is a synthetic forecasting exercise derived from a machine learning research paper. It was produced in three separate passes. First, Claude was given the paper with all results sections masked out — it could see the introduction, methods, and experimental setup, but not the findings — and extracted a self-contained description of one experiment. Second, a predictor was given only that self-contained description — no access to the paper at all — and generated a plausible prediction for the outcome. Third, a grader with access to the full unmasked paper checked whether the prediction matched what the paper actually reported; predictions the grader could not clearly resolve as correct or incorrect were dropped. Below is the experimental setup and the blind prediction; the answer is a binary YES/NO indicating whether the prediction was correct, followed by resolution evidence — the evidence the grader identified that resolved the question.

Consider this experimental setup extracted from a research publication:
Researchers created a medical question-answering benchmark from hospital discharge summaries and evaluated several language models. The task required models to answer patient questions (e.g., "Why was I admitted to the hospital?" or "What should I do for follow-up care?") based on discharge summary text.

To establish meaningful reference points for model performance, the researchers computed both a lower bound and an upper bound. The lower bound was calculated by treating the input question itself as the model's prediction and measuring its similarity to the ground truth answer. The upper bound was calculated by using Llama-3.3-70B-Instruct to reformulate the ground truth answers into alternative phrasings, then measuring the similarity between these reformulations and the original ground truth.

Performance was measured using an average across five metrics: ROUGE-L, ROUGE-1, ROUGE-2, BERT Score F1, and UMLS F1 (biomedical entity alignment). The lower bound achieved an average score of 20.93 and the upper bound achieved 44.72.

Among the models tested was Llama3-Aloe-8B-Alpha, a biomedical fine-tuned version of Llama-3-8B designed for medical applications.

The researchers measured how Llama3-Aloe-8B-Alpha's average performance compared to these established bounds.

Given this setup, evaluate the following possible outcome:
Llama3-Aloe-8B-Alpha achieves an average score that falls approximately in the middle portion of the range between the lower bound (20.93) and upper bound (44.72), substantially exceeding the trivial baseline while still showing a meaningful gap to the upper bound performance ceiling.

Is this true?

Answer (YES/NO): NO